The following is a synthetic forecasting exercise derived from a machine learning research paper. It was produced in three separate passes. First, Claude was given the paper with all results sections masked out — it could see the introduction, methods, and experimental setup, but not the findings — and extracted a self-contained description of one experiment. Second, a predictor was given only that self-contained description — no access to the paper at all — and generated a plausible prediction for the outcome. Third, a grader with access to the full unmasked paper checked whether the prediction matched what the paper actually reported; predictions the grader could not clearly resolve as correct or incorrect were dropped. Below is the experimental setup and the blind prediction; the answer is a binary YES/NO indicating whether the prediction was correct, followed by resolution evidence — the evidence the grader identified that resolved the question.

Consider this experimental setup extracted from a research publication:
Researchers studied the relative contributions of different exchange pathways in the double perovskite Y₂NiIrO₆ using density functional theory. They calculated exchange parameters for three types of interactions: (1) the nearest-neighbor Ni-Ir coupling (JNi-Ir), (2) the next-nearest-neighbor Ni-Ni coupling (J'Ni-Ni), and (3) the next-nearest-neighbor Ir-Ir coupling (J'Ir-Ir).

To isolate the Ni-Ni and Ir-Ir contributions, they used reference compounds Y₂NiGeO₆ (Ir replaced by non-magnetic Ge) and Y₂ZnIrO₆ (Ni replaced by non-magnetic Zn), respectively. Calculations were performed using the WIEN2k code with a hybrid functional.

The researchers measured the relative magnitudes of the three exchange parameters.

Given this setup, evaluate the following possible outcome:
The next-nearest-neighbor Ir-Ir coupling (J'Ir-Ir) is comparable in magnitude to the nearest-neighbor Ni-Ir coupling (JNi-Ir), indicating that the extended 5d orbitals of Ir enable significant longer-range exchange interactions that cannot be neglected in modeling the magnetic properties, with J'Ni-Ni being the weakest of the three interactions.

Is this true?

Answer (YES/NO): NO